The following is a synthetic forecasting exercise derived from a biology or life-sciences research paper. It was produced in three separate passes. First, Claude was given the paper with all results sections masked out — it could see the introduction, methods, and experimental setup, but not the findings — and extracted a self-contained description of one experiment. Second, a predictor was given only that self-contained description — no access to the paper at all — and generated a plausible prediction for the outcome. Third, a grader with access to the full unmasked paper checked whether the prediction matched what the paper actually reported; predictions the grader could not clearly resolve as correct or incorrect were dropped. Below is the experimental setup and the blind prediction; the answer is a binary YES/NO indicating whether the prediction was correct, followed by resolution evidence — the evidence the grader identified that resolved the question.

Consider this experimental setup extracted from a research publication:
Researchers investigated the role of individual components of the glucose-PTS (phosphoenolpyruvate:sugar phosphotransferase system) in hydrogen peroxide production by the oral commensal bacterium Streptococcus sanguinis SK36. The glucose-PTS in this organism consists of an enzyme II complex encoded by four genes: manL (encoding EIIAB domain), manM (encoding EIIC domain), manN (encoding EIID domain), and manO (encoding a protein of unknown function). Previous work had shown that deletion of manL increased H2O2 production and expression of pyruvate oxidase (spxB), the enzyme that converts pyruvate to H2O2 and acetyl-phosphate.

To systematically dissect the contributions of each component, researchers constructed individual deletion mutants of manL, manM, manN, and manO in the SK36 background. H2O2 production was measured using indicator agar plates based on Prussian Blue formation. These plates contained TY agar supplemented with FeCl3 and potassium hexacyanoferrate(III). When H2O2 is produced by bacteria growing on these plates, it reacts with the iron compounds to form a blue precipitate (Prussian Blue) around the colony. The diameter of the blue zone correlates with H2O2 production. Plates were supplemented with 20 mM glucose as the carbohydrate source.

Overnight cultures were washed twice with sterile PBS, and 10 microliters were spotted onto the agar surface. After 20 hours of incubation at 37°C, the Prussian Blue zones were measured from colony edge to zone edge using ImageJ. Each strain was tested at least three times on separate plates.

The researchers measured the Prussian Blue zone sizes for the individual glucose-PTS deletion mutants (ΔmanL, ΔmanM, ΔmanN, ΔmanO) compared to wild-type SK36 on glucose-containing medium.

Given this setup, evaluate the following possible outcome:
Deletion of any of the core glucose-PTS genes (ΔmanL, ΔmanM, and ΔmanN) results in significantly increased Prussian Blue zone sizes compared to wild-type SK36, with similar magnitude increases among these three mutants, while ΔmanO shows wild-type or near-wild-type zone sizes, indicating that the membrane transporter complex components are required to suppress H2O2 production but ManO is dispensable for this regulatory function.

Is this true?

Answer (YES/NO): NO